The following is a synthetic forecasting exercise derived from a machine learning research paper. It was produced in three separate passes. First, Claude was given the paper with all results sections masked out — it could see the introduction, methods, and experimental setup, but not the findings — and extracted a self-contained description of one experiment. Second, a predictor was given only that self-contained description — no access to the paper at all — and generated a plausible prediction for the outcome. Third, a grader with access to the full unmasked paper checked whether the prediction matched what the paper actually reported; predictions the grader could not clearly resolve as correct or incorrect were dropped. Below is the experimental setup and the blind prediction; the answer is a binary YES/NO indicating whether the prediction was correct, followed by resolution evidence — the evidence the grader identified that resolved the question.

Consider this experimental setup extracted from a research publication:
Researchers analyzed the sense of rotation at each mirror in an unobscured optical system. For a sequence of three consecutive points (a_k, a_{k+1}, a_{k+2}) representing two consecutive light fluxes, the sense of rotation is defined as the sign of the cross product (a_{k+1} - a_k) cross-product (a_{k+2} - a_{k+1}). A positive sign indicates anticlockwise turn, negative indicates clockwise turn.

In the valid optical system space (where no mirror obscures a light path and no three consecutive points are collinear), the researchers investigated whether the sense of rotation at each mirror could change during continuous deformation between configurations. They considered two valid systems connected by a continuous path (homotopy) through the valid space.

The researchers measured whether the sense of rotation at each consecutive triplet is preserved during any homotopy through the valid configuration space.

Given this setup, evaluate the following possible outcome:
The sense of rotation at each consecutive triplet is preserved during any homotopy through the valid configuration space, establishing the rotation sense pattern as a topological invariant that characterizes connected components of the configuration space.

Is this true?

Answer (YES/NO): YES